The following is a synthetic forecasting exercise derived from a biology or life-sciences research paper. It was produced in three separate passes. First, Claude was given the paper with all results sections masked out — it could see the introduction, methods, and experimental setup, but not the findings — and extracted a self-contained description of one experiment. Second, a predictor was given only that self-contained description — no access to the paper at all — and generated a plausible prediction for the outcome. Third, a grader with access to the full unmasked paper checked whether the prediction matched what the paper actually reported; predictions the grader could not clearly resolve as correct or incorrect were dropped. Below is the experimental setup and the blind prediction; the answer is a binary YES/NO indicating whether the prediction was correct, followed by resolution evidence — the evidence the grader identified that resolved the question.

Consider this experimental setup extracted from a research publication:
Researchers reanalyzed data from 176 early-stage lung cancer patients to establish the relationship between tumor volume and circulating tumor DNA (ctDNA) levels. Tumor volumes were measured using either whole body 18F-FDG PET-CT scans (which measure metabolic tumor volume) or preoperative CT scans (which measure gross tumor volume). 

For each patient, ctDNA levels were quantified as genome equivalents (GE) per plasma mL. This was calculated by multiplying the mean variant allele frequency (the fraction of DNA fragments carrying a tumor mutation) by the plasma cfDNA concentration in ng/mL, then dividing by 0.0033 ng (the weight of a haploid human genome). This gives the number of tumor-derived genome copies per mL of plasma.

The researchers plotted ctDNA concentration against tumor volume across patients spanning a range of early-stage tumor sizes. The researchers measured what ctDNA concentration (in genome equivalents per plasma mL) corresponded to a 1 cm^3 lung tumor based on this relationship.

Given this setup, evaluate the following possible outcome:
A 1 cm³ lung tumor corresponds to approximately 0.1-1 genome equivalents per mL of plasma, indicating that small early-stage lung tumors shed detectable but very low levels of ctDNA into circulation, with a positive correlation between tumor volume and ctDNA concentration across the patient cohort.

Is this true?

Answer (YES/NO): YES